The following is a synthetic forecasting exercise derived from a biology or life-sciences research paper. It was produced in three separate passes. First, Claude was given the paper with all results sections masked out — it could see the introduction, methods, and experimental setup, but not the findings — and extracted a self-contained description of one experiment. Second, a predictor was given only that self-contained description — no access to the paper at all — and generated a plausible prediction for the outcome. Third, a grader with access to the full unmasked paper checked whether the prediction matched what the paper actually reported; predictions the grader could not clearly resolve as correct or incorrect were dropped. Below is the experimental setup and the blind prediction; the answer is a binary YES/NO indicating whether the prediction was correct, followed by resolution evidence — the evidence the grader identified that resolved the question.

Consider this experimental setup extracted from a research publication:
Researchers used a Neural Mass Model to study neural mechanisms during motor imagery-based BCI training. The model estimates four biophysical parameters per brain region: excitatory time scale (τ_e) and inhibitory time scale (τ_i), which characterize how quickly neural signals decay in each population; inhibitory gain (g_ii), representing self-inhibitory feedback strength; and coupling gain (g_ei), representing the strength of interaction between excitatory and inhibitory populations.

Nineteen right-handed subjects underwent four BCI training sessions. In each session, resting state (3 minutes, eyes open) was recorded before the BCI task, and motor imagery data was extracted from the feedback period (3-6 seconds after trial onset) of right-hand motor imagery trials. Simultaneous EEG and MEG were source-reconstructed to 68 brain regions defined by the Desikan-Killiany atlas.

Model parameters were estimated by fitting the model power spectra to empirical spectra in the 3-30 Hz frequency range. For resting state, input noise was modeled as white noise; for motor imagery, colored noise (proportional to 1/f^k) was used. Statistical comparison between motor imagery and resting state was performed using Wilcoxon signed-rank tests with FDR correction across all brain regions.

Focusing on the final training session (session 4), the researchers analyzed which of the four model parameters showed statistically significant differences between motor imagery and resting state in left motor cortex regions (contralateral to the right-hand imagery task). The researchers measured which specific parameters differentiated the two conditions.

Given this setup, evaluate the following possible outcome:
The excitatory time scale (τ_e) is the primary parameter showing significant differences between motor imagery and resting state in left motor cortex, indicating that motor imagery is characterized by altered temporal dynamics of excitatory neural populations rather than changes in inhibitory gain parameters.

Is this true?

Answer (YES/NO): NO